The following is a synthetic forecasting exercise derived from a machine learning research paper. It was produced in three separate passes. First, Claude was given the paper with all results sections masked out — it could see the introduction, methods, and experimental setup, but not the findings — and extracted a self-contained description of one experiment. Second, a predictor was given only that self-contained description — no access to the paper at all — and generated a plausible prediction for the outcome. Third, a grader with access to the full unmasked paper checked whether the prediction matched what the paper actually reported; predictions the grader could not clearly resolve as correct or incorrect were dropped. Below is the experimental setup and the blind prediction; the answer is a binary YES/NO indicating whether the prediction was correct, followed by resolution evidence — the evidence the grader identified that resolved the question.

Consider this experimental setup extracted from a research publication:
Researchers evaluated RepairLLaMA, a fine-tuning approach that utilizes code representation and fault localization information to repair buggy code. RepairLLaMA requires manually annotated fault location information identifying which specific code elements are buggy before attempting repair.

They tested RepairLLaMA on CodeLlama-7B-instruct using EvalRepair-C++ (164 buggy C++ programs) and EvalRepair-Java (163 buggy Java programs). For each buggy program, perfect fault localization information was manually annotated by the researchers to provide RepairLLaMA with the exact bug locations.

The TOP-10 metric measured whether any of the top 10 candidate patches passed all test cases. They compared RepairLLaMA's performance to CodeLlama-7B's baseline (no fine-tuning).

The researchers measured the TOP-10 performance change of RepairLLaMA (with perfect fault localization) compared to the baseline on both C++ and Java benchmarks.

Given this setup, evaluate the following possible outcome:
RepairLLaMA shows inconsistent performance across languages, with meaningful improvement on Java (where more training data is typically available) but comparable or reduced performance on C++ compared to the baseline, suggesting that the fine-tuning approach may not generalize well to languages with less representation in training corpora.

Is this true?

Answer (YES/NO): NO